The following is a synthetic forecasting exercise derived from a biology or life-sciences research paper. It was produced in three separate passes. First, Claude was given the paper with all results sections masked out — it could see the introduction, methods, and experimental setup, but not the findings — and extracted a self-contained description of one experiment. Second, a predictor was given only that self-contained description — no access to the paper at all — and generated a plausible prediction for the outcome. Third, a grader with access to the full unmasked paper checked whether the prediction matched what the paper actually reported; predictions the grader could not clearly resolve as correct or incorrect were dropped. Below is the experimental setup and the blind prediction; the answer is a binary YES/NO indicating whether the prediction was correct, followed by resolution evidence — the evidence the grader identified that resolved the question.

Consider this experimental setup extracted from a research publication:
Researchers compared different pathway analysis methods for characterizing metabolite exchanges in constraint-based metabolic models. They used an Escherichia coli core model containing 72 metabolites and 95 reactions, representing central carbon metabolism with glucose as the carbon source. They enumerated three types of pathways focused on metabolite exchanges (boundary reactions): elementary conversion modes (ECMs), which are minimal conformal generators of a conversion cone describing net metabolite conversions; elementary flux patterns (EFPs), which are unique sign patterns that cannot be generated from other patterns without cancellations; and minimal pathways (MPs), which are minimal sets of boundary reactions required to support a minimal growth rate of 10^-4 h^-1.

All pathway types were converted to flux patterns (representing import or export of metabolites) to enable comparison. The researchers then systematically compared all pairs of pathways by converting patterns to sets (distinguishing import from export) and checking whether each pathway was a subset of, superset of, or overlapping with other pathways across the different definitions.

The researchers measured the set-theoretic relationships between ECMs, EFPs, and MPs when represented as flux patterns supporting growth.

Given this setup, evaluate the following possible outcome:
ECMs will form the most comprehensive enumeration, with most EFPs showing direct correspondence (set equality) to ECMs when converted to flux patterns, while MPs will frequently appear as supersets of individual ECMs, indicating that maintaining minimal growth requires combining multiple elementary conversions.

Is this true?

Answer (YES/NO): NO